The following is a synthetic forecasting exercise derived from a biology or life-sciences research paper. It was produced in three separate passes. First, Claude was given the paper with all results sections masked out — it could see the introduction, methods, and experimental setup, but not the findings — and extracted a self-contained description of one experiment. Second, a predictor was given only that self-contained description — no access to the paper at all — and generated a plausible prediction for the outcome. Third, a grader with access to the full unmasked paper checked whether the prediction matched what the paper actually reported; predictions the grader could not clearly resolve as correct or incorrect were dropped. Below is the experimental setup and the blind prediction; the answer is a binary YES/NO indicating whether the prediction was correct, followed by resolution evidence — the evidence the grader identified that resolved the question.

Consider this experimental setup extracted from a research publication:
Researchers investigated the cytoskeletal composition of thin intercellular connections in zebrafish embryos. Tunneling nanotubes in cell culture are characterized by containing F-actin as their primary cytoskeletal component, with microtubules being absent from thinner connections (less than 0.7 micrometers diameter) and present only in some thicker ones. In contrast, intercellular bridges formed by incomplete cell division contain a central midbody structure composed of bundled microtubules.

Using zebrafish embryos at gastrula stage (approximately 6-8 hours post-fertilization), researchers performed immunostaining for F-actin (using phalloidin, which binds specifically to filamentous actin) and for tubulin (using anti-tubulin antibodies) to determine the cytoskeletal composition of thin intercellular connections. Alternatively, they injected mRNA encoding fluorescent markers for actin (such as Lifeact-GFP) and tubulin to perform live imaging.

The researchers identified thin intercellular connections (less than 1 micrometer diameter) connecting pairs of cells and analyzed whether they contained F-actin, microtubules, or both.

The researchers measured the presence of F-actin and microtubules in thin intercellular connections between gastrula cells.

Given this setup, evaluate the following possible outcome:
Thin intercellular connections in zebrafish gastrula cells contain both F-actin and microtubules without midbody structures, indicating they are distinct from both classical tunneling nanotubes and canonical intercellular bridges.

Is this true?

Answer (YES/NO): NO